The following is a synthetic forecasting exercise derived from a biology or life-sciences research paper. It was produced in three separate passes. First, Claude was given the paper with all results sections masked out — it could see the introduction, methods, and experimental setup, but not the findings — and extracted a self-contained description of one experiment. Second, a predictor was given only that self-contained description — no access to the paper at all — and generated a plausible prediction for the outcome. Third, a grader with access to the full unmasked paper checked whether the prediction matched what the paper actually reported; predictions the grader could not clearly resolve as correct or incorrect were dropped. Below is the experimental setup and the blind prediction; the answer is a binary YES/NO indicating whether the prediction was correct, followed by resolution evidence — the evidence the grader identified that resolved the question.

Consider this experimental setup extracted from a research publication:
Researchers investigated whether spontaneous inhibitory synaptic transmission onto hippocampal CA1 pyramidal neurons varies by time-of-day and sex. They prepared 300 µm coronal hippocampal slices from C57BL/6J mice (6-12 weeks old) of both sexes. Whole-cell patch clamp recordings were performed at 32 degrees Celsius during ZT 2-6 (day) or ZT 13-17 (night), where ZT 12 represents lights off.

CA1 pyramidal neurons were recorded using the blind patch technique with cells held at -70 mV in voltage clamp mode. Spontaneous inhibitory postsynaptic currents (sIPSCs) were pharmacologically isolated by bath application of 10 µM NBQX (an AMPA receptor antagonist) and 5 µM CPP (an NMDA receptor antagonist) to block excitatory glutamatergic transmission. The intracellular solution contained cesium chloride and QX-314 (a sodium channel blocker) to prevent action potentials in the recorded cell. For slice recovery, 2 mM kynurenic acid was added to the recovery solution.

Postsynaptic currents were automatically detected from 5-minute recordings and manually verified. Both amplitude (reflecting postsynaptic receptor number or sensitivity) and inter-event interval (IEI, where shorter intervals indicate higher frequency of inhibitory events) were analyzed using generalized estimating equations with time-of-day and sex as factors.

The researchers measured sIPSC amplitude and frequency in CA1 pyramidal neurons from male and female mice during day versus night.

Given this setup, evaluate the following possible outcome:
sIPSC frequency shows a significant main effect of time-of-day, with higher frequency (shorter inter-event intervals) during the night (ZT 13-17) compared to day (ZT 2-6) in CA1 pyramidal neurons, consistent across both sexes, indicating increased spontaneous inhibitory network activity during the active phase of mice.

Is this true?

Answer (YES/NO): NO